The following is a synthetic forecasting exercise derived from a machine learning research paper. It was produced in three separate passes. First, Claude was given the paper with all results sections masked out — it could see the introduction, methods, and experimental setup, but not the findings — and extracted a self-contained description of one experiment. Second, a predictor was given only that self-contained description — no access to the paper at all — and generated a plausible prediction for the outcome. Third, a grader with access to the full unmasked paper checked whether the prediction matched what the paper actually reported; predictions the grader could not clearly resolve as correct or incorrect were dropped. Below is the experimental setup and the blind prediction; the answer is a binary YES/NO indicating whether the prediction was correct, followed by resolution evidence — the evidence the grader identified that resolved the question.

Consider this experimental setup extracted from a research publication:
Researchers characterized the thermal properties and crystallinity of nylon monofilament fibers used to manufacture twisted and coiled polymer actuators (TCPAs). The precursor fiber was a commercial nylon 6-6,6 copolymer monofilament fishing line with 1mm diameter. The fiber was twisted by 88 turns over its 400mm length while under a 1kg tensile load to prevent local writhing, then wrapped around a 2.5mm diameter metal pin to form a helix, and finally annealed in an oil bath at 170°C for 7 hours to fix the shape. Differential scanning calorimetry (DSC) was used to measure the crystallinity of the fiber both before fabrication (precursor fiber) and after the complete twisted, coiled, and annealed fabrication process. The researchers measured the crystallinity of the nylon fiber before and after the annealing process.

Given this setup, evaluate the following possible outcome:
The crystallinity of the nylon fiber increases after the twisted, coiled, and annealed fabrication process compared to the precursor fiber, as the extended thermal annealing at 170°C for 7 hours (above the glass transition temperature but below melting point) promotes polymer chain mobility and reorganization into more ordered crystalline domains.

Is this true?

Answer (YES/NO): YES